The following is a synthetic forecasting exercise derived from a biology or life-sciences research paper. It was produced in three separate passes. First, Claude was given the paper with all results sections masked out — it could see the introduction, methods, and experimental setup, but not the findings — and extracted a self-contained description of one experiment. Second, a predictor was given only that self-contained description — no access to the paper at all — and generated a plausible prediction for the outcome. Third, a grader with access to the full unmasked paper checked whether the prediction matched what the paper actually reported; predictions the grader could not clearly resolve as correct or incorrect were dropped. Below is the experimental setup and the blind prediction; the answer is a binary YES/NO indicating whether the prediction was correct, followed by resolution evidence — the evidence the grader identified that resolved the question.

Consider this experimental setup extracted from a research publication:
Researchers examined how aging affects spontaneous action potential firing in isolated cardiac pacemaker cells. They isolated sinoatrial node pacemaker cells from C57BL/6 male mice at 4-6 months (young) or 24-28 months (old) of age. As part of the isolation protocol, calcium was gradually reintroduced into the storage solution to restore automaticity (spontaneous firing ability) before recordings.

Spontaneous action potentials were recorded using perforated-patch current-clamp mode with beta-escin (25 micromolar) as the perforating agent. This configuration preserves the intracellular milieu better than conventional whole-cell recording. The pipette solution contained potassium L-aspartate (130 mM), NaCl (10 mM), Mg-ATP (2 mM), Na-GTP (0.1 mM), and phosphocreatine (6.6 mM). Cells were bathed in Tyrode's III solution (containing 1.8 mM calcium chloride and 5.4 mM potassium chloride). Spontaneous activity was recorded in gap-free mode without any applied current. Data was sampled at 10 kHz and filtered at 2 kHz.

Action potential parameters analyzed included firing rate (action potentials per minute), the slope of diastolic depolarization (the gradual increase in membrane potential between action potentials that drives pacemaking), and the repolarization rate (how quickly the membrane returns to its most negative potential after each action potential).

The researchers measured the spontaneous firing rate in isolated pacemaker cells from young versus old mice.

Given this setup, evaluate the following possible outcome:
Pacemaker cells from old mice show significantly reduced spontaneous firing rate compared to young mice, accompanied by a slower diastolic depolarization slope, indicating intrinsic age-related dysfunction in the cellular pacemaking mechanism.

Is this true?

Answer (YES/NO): YES